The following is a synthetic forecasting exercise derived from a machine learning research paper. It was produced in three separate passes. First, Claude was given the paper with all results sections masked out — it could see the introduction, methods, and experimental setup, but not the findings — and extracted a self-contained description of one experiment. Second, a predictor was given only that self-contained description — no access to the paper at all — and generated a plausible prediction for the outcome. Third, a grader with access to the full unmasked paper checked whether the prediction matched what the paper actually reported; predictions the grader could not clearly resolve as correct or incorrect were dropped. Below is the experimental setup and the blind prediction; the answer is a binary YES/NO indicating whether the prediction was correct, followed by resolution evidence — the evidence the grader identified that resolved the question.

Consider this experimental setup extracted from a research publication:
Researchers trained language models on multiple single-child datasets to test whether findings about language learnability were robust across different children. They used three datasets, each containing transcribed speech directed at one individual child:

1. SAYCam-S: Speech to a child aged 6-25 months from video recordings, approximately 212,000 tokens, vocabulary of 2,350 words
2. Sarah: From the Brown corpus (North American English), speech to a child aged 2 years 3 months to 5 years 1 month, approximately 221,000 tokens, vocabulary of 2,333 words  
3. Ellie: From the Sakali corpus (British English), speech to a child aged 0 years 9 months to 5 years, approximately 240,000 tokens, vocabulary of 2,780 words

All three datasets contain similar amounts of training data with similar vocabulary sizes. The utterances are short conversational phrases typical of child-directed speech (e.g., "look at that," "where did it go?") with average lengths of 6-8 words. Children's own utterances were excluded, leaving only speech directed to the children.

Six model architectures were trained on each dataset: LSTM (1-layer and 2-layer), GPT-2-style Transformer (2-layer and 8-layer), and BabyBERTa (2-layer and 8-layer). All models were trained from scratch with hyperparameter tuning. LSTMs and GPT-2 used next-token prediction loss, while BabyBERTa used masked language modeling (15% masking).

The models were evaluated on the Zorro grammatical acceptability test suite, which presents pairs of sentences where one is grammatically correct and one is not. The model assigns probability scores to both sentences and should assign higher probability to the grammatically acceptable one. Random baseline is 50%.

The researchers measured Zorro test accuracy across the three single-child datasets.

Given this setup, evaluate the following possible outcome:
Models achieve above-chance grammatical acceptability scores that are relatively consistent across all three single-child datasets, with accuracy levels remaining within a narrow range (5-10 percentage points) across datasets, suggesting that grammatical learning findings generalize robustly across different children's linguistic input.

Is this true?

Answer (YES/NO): YES